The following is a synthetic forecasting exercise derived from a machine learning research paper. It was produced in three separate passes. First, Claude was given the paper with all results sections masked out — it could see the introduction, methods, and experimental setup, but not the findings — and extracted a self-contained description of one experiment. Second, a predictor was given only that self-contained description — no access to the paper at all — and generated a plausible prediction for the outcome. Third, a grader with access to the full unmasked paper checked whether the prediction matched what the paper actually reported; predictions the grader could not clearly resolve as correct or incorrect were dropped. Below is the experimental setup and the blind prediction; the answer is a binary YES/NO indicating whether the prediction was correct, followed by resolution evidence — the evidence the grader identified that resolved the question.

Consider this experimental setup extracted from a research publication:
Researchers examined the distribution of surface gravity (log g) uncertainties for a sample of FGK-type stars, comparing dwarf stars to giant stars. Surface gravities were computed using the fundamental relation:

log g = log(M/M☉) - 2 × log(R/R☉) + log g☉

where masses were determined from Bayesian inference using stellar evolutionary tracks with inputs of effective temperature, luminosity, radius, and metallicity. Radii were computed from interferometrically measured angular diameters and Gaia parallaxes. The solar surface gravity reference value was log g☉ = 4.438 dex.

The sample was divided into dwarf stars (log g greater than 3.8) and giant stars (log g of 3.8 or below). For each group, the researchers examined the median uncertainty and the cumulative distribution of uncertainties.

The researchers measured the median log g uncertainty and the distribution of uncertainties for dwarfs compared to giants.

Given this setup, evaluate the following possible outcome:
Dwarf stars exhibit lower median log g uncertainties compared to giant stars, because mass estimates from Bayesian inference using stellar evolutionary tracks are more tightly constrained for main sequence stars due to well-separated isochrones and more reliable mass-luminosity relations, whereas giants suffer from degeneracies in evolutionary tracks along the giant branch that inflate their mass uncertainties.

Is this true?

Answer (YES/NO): YES